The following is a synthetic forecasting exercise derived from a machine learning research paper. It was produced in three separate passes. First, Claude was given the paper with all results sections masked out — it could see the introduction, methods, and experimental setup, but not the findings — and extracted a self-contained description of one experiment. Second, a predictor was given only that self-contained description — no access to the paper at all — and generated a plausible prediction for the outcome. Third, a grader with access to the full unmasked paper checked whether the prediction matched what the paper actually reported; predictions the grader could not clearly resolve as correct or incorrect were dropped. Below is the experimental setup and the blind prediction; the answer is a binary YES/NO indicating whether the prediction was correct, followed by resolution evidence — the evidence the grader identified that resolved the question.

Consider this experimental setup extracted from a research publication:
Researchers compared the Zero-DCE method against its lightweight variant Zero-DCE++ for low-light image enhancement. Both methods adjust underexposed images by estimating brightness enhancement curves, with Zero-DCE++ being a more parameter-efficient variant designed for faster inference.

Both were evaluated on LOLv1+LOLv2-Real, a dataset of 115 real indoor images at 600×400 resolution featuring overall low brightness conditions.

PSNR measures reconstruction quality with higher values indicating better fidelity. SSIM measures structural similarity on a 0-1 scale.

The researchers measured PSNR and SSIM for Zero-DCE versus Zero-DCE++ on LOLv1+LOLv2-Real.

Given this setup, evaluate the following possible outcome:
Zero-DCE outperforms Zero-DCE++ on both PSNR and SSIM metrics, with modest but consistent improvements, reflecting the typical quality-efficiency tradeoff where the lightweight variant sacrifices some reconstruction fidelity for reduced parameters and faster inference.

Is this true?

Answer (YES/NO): NO